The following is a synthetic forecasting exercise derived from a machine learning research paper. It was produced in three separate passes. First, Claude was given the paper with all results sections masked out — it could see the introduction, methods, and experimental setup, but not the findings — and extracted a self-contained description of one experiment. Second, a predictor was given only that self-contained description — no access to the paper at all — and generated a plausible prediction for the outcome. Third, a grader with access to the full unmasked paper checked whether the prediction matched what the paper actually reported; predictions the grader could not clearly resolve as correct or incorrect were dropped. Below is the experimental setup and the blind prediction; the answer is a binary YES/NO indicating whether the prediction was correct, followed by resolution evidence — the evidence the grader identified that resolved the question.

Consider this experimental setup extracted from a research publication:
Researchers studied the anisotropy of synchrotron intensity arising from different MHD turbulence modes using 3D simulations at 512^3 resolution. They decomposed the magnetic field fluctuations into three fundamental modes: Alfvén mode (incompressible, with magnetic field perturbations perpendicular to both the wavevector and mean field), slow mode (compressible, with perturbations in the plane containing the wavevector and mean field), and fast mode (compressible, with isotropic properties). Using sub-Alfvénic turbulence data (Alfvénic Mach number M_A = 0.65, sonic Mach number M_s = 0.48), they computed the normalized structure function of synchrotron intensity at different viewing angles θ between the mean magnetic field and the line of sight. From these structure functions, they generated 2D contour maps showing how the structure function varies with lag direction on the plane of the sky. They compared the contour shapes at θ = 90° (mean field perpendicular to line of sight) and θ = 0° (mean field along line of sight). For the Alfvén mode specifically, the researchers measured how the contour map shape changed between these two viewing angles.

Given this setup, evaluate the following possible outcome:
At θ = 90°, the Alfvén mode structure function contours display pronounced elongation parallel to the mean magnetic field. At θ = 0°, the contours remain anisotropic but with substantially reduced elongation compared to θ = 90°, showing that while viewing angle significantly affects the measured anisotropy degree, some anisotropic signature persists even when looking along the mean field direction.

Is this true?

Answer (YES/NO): NO